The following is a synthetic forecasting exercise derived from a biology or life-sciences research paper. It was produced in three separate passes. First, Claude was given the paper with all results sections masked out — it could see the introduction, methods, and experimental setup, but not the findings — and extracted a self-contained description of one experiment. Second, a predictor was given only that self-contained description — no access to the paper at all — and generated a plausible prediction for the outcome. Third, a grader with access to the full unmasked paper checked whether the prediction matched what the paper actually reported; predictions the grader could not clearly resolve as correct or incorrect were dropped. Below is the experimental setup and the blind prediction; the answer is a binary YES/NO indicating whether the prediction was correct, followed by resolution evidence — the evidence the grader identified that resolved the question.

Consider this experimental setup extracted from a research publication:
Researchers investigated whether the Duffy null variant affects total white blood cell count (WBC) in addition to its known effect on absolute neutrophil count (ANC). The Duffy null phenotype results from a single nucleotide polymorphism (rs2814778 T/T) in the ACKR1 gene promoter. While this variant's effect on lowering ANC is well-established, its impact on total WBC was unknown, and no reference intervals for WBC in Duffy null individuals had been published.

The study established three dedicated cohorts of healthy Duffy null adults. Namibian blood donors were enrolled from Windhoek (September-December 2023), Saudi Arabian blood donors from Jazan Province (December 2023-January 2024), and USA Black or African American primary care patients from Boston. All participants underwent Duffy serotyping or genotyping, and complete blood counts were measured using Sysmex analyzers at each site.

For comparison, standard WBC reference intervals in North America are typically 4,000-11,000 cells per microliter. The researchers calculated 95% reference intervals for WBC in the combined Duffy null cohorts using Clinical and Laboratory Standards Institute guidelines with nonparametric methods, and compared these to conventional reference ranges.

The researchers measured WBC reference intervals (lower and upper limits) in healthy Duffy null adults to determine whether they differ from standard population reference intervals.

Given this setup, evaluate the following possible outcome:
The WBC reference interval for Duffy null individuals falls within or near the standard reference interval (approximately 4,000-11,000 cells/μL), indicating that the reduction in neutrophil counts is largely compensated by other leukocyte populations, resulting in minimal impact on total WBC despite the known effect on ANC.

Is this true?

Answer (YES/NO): NO